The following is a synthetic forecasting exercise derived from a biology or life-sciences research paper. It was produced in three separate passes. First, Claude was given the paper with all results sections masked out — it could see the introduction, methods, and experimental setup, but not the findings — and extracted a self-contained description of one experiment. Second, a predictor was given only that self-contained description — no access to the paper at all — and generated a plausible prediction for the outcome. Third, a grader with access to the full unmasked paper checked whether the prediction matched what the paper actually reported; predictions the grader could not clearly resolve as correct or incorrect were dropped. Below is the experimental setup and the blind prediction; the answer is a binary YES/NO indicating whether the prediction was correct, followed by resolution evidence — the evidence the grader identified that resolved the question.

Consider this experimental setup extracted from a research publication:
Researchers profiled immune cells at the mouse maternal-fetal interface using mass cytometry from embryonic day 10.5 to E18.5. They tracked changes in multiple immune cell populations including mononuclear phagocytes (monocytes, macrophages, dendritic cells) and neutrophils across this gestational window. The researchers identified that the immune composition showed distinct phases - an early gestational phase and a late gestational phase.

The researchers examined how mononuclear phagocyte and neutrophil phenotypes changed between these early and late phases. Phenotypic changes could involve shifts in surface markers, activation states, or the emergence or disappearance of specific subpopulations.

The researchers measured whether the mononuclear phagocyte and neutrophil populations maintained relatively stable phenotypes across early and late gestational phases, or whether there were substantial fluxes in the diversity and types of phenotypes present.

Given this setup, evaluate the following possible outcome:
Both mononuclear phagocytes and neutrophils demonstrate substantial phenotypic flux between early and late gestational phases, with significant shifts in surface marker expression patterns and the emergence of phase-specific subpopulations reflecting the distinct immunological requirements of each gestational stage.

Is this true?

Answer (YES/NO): YES